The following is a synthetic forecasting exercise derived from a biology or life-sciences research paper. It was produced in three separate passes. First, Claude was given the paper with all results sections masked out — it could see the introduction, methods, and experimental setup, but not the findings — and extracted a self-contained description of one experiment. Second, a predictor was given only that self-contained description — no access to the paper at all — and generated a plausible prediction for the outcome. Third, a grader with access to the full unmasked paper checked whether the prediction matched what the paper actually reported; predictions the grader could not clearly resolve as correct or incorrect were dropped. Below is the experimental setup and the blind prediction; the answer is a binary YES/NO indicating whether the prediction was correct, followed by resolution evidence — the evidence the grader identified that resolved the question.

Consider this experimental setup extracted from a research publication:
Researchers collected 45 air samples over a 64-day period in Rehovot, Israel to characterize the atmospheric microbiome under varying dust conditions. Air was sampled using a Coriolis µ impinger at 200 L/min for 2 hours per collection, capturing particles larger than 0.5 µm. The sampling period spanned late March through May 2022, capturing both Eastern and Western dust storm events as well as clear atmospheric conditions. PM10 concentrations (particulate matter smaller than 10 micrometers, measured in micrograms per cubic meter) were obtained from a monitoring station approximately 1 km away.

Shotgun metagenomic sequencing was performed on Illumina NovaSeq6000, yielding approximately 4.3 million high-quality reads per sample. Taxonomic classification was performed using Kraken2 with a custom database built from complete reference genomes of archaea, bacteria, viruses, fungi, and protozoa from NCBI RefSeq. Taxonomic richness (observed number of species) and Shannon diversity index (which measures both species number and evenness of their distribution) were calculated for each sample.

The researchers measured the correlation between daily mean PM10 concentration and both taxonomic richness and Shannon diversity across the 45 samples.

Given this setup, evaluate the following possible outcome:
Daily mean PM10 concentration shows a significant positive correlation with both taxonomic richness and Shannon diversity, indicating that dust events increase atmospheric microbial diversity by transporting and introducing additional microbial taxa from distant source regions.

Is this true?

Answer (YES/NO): NO